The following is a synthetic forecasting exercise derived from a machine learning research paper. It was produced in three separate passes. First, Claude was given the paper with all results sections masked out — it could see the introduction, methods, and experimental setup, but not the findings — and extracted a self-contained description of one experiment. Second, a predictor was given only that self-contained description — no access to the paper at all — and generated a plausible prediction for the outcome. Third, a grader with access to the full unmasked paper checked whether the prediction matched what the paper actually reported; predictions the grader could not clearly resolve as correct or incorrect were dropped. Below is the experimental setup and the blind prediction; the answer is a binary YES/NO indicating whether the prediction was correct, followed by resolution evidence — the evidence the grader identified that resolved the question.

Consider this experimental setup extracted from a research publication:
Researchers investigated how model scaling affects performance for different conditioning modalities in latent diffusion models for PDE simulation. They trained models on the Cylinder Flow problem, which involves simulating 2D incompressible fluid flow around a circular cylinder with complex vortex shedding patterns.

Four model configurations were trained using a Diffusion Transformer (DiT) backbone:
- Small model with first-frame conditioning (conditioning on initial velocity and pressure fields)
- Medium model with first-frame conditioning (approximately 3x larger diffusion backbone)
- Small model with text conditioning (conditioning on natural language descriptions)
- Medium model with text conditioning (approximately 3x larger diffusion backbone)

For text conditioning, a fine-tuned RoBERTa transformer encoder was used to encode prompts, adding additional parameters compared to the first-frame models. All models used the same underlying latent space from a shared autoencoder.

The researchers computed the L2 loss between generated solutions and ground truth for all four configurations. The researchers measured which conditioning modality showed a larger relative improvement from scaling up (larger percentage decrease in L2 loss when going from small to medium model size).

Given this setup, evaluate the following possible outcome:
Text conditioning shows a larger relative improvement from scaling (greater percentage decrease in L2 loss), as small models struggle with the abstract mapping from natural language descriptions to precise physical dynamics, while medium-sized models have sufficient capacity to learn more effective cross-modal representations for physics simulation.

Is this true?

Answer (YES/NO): YES